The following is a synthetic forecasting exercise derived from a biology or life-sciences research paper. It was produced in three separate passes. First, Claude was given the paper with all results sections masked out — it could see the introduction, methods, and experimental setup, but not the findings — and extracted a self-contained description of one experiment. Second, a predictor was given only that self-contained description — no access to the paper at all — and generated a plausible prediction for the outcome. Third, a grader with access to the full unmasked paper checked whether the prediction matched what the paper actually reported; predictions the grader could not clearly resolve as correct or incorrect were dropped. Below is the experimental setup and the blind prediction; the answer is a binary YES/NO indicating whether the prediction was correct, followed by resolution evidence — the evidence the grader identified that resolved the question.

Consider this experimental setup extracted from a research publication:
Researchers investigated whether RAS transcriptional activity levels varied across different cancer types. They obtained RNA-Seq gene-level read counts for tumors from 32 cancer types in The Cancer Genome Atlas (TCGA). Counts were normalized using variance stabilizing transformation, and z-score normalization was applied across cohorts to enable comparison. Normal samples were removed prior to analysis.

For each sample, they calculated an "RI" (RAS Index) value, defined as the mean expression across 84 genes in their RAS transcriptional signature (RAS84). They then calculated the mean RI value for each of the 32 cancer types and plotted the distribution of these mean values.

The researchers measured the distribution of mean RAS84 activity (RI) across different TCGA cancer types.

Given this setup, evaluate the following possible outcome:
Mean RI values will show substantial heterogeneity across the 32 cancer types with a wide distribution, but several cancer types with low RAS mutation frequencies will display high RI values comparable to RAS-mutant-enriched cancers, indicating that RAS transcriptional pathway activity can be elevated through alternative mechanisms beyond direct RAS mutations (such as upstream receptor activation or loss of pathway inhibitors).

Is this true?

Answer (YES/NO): YES